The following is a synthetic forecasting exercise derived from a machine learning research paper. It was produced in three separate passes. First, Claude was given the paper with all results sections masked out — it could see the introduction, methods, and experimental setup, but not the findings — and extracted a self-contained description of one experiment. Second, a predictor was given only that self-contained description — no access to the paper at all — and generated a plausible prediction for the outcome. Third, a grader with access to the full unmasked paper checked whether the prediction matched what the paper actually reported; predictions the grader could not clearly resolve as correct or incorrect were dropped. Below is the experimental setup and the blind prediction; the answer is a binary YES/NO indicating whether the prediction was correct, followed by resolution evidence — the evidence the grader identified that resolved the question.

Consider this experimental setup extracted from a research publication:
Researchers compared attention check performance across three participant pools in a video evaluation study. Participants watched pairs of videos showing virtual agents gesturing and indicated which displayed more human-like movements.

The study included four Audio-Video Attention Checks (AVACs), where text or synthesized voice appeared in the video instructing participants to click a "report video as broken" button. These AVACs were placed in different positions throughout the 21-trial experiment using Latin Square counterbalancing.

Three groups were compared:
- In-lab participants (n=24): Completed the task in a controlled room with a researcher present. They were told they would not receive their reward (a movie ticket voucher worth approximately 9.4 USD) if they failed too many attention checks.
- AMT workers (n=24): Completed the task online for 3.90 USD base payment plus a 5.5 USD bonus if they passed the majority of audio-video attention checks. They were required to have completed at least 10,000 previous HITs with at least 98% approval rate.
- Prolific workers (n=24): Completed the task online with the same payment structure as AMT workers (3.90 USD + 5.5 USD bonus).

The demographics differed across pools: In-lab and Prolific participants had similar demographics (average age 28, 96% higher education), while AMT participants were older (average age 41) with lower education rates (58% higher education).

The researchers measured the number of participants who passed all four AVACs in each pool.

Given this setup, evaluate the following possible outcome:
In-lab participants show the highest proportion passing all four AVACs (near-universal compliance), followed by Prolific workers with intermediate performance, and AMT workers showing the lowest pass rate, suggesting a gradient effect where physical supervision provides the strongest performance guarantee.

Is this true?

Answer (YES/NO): NO